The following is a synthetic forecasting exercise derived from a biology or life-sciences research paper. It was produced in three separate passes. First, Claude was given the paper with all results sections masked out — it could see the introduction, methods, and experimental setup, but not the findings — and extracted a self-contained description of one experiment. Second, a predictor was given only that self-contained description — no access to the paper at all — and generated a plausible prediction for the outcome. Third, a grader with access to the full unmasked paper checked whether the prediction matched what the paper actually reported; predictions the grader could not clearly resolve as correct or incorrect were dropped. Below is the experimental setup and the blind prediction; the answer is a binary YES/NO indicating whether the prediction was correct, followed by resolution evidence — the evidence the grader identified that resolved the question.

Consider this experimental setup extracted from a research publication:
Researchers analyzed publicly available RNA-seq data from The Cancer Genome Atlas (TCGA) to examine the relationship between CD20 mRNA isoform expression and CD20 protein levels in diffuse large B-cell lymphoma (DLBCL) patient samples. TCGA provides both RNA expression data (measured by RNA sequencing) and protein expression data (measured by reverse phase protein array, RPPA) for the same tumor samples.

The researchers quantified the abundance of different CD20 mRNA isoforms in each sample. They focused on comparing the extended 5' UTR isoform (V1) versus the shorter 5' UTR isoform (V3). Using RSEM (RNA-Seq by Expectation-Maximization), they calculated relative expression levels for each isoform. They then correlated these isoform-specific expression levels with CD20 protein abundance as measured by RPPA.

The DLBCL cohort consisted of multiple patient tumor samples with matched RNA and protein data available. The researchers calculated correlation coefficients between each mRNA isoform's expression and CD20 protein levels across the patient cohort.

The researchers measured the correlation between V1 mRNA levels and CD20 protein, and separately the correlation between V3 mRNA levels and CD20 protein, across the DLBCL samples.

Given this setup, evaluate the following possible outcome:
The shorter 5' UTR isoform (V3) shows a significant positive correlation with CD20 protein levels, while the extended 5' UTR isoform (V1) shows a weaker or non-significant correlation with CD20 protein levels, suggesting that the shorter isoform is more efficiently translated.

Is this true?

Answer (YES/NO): YES